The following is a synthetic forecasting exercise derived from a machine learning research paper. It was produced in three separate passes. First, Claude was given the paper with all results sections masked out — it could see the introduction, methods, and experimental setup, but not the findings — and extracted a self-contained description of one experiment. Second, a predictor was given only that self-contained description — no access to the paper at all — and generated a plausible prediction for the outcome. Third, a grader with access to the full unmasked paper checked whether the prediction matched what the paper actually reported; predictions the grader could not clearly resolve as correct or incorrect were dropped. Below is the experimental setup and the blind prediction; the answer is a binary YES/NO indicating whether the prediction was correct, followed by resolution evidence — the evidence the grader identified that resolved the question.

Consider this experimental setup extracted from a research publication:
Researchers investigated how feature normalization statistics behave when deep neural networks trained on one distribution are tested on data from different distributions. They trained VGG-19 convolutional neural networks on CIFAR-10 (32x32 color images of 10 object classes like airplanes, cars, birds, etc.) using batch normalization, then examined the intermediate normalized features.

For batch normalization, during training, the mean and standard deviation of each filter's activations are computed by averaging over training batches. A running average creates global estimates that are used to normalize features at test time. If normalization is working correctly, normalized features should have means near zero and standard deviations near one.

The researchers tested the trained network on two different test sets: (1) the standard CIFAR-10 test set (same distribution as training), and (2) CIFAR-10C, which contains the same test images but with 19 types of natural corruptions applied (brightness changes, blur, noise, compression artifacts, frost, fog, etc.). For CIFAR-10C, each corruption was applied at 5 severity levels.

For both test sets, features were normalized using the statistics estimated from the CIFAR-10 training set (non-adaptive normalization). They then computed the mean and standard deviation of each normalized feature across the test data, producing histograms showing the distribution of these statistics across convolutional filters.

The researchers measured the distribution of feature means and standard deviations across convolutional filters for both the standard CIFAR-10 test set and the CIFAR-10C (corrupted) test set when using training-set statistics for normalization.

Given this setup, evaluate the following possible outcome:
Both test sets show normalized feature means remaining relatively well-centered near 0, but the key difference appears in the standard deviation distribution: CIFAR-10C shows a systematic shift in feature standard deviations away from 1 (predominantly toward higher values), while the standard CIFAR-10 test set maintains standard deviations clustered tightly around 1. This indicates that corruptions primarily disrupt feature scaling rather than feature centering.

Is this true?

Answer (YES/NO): NO